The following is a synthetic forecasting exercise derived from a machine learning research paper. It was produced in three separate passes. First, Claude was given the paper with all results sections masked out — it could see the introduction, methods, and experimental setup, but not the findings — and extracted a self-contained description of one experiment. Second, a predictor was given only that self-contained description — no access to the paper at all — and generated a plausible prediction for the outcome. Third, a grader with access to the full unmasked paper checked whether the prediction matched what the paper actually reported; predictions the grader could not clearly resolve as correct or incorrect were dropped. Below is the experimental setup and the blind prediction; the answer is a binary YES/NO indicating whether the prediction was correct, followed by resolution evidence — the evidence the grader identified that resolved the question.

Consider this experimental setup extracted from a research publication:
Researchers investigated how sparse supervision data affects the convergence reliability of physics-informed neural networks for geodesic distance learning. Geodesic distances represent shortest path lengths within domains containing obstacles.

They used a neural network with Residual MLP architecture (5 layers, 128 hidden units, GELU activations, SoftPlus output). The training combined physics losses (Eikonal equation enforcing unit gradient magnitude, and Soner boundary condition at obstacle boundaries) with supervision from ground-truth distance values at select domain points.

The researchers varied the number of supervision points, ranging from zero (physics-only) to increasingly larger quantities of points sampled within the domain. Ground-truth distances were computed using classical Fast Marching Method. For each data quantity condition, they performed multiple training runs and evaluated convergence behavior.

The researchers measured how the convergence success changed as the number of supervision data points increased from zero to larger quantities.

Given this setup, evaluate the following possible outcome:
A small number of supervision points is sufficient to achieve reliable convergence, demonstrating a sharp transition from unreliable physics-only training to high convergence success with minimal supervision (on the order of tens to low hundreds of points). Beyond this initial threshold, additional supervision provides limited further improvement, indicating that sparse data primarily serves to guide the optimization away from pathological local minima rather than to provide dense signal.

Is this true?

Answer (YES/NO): NO